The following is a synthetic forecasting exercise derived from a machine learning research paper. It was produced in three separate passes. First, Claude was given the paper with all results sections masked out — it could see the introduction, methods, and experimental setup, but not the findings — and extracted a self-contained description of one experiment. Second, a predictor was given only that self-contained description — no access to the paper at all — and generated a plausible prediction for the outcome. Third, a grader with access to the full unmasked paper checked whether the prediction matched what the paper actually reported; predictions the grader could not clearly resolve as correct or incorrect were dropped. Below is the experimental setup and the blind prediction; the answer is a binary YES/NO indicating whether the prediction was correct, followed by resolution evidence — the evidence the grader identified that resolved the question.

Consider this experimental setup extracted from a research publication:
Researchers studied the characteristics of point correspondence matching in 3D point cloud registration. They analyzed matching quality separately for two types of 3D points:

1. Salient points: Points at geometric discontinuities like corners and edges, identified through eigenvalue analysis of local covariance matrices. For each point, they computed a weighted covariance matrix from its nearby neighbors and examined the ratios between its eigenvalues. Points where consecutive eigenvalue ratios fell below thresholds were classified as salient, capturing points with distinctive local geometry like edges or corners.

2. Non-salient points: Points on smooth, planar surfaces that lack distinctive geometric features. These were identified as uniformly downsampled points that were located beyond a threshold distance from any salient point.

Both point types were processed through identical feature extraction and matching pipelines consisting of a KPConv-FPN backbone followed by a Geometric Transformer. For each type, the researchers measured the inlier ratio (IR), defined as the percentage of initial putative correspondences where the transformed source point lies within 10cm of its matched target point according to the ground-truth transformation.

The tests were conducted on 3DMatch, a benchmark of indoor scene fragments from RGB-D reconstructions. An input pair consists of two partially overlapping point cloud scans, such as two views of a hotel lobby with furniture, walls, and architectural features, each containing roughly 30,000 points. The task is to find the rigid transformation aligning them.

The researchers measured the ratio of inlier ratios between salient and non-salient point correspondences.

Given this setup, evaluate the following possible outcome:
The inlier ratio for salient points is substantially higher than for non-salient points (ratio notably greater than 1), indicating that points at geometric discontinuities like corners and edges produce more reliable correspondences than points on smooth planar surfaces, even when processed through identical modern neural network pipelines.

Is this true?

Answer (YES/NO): YES